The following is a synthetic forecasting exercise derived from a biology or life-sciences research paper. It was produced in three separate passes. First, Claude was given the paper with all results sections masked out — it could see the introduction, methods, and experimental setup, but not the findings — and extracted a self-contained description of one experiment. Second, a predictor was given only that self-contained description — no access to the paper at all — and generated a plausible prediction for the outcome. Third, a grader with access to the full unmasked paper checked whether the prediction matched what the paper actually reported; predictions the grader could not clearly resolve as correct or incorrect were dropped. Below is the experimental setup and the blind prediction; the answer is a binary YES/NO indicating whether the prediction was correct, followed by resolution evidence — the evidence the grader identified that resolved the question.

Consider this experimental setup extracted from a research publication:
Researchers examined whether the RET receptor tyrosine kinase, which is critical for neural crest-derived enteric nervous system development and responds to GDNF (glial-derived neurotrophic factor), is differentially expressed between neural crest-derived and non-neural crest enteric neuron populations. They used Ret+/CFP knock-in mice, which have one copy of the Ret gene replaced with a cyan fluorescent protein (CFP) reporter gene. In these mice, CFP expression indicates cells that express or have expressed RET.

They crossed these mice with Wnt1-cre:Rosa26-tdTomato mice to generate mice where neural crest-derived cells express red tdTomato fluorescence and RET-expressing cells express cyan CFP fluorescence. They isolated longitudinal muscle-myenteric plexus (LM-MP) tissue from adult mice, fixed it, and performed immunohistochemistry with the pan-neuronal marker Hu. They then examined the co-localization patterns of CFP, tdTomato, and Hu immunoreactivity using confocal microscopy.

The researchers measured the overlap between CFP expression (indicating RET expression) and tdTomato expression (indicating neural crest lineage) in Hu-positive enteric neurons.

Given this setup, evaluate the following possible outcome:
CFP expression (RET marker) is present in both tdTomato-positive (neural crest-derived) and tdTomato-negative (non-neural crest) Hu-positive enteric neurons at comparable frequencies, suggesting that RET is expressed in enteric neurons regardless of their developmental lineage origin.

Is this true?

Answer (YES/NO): NO